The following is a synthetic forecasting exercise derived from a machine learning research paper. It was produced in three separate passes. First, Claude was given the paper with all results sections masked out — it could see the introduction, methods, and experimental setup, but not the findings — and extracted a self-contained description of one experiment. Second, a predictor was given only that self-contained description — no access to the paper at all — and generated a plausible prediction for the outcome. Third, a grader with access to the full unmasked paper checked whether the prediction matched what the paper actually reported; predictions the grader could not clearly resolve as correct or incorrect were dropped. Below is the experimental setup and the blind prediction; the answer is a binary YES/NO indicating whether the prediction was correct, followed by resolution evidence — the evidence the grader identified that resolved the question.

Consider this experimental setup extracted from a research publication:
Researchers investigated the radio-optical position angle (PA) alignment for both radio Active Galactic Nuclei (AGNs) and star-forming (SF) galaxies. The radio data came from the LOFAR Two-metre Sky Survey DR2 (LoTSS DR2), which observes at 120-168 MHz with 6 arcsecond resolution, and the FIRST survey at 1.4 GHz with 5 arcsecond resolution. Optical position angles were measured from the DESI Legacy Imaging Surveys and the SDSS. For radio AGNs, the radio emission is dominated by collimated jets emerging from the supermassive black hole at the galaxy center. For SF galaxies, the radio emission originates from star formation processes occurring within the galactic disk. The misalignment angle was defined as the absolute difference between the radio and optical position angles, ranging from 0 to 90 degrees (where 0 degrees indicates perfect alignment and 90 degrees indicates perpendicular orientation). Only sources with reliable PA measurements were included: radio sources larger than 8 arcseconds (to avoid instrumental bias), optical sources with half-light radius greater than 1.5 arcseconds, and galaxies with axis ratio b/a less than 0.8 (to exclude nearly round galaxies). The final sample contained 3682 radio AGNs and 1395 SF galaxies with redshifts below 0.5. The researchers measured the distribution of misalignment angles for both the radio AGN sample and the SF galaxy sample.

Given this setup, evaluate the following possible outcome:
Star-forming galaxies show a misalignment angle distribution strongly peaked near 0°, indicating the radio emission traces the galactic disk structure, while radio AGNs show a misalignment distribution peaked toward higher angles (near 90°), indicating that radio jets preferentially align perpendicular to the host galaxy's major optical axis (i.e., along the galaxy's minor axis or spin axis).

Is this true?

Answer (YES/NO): YES